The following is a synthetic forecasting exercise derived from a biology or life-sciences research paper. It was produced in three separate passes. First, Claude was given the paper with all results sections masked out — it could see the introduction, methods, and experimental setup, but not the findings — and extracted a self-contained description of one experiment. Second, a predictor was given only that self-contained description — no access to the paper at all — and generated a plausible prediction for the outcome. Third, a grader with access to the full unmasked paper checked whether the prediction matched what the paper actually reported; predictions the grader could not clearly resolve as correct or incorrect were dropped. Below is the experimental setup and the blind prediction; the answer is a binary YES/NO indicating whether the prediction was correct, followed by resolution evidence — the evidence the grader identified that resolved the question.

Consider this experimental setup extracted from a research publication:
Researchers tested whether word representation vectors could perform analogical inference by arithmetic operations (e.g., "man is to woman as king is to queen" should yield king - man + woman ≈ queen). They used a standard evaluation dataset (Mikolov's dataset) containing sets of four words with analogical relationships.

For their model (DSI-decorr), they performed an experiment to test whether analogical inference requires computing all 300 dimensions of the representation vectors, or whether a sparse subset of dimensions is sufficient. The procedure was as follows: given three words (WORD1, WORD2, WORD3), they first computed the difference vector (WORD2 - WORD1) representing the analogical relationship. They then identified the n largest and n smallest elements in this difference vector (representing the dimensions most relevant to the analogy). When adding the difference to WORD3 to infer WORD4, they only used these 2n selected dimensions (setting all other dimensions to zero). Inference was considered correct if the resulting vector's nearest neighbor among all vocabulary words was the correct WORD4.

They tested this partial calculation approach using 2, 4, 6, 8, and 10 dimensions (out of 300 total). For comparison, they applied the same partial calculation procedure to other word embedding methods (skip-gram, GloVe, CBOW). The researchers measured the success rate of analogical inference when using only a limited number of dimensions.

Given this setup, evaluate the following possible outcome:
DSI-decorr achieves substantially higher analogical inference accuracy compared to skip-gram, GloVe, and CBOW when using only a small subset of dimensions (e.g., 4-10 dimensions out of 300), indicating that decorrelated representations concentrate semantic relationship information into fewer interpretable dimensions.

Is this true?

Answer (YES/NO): YES